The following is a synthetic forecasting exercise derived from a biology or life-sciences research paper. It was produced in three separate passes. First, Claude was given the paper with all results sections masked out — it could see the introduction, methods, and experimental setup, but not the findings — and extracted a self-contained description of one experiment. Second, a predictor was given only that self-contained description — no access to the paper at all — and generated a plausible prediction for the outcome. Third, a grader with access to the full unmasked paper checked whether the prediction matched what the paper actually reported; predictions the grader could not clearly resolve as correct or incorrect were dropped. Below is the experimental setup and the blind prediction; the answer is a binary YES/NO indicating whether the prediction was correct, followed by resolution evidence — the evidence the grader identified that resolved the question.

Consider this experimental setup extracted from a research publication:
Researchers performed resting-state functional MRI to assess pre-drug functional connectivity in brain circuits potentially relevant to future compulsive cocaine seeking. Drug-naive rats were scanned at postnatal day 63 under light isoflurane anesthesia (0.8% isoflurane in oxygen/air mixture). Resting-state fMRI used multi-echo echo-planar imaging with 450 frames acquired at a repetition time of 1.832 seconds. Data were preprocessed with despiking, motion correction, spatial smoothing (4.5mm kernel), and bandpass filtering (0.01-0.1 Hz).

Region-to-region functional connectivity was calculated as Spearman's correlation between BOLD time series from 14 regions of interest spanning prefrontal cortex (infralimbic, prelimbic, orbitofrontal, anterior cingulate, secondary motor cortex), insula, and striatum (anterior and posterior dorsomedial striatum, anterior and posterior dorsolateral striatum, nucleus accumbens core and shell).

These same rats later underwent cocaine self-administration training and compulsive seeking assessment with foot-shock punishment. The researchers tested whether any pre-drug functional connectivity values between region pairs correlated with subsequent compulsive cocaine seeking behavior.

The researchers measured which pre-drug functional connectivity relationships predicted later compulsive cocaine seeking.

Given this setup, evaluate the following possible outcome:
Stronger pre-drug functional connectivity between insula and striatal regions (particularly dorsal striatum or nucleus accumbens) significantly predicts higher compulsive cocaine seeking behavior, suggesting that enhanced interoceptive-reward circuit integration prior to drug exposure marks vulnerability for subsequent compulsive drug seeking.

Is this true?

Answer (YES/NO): NO